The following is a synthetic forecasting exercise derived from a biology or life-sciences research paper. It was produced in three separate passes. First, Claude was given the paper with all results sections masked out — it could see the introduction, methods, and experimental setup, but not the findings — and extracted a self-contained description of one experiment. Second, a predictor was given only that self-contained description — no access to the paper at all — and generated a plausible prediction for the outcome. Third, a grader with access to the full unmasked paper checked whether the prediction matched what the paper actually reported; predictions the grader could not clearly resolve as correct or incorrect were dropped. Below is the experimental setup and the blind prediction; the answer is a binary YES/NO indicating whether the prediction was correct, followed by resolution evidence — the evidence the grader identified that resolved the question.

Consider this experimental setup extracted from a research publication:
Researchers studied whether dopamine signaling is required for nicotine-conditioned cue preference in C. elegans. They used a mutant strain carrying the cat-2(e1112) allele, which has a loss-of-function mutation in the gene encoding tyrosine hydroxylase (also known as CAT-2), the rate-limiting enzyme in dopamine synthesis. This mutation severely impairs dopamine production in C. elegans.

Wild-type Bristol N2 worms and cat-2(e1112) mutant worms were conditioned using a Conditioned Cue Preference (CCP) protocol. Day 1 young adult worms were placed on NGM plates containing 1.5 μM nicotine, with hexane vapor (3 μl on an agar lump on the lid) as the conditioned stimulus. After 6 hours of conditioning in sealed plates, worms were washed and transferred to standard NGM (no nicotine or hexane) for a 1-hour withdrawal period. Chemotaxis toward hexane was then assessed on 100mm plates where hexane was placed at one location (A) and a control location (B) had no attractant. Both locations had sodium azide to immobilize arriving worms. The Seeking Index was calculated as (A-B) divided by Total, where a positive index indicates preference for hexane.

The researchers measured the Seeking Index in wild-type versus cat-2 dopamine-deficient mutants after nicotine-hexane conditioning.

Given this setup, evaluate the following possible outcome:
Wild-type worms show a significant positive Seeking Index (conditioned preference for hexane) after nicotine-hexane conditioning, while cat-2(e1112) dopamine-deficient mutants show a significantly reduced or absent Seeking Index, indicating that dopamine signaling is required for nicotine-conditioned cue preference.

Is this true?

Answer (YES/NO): YES